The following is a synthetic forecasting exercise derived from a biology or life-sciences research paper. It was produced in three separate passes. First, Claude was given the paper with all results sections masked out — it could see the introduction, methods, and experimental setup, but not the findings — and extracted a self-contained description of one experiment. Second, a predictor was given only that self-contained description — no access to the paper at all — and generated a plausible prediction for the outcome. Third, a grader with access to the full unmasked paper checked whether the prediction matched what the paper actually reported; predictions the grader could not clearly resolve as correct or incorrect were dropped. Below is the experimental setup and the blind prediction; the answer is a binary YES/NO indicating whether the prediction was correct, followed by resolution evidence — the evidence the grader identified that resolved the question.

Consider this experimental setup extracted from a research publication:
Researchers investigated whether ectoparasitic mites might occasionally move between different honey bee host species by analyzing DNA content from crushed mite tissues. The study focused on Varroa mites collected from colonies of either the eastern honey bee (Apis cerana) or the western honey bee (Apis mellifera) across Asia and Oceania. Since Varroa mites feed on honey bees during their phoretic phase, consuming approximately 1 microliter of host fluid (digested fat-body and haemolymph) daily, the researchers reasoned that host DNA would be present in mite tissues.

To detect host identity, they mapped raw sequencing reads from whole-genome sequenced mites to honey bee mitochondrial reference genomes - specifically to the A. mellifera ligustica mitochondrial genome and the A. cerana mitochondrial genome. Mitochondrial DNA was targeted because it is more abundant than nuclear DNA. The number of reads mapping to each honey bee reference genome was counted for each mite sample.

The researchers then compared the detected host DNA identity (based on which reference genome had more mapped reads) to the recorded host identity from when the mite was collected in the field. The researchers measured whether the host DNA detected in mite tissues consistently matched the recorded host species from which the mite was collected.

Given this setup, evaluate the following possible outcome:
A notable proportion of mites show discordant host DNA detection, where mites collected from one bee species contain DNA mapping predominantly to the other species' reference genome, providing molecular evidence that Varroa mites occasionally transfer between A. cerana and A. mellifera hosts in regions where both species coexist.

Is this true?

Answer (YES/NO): NO